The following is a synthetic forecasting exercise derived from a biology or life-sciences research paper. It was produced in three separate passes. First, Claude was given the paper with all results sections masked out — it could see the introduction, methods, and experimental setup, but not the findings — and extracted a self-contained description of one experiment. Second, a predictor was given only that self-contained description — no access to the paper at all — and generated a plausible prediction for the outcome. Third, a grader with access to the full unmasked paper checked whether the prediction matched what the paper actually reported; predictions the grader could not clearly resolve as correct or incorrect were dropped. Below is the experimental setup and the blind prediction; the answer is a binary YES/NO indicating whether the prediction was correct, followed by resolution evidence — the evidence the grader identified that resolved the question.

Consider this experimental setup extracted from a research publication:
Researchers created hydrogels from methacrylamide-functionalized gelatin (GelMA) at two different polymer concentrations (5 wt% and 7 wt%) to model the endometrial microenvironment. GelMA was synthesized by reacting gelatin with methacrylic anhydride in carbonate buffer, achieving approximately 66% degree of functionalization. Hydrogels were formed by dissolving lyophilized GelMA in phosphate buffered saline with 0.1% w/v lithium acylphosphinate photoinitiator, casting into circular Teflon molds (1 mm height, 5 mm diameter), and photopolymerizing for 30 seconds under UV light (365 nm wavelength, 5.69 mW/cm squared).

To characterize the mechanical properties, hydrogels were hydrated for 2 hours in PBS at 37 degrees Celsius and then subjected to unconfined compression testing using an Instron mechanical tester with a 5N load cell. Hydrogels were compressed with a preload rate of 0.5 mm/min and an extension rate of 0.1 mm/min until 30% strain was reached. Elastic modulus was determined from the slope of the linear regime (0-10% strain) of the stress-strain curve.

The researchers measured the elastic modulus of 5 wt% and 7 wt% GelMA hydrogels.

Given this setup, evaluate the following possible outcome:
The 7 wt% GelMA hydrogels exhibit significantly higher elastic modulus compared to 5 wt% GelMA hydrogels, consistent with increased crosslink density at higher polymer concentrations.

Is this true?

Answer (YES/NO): YES